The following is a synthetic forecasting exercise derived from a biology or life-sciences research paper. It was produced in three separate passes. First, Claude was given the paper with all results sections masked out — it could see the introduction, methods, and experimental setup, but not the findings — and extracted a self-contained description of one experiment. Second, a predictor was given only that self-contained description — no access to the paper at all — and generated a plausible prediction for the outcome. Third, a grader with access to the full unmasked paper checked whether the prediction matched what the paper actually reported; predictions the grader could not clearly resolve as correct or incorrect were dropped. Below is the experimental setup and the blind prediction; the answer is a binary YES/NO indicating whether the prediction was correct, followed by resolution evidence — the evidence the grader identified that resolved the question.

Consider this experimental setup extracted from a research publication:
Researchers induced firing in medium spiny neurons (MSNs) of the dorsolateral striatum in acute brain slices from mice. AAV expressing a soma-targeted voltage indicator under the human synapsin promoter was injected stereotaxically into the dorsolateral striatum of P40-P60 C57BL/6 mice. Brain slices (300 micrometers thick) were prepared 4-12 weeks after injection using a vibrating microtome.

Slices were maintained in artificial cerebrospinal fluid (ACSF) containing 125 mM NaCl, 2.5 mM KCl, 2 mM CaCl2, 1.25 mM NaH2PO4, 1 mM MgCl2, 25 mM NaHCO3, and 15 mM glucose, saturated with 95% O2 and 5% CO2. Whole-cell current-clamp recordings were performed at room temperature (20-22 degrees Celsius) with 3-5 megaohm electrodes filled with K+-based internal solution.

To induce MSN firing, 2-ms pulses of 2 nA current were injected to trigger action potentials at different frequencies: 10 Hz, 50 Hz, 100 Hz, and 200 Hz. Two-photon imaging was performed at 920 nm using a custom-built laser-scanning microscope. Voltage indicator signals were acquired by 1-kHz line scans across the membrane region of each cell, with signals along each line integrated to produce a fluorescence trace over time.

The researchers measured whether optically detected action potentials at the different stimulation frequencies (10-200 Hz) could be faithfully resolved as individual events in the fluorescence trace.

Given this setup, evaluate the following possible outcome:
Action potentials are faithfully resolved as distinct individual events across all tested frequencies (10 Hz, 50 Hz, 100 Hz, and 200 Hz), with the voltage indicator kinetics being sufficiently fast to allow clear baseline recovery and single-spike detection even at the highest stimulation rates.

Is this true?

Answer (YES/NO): NO